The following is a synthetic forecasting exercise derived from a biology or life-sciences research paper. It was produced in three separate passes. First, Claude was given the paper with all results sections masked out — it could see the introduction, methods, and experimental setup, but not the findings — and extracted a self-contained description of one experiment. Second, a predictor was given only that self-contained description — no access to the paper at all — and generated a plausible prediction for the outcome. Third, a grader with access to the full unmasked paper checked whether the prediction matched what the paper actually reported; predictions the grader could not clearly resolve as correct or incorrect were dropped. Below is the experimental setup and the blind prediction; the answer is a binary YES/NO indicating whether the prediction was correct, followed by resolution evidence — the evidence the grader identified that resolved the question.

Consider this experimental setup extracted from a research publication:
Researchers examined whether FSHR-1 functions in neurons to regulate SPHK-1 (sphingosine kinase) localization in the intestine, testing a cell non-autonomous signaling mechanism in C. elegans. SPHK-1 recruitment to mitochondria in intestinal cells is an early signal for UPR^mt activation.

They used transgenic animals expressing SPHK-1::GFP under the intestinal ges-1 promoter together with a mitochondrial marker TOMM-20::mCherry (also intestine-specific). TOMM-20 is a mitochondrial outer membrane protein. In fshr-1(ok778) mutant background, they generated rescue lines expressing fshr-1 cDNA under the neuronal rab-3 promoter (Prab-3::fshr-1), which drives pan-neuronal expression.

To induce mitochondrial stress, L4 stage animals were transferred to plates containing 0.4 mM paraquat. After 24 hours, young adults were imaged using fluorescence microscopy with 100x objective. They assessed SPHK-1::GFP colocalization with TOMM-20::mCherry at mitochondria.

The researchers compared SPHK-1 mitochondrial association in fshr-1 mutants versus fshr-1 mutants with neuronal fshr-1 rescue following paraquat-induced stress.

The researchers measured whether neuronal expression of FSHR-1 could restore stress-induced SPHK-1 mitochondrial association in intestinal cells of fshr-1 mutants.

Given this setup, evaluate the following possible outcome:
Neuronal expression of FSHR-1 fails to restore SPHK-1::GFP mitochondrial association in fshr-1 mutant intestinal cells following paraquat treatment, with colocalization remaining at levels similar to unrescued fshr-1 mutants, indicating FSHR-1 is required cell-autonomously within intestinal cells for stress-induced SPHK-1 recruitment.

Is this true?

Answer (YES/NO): NO